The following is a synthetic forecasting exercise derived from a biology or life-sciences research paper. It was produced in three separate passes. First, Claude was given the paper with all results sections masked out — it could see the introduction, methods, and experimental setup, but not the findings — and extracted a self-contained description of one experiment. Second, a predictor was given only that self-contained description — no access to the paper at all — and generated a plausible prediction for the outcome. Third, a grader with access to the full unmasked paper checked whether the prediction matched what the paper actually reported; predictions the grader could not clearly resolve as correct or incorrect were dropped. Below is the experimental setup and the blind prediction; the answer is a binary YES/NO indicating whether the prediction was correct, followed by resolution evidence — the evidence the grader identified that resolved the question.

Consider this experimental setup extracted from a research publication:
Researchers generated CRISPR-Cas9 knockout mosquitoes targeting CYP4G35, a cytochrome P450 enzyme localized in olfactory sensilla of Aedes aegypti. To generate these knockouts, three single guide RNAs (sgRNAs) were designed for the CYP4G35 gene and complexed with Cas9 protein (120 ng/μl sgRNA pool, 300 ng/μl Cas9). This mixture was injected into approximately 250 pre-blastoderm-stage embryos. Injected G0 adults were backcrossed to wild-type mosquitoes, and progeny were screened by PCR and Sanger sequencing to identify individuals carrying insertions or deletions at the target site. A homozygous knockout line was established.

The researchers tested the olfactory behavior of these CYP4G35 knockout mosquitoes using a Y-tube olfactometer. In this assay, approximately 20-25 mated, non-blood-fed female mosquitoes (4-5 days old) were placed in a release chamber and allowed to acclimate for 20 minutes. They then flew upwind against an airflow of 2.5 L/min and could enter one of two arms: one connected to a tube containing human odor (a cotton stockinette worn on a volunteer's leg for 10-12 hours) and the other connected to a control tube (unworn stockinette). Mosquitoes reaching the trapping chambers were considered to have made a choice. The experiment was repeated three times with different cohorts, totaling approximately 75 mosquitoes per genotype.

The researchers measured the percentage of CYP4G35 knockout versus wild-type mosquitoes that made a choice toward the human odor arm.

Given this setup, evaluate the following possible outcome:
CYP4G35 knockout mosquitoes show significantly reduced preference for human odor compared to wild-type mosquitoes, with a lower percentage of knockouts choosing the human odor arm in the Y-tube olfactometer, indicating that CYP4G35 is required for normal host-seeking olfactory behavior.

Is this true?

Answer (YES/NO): YES